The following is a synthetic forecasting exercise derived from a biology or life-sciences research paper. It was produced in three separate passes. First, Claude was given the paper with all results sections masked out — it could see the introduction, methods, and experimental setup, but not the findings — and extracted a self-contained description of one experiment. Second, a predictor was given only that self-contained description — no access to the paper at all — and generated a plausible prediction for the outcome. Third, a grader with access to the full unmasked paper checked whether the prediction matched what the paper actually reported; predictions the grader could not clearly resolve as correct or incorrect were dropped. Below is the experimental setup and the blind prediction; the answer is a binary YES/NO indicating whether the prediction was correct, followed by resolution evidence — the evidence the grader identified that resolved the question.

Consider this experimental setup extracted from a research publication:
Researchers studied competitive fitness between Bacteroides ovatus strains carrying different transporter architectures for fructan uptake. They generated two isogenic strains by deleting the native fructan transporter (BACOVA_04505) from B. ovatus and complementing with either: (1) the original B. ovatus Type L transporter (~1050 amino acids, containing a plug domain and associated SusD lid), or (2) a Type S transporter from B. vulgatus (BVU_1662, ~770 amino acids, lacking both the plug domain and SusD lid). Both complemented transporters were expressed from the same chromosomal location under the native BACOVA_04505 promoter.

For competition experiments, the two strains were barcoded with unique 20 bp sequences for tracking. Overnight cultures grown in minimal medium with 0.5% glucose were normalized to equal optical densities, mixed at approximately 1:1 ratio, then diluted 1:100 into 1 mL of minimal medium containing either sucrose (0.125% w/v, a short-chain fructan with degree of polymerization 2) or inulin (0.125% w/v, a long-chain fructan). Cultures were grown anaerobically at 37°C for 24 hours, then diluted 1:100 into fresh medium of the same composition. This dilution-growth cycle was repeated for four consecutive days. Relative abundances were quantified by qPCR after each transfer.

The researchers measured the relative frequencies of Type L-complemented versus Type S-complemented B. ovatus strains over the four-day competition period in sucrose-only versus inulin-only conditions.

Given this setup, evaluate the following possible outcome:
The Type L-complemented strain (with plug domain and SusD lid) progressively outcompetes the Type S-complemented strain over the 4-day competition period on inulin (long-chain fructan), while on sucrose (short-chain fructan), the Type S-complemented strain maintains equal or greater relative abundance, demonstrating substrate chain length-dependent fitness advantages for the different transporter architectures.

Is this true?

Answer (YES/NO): YES